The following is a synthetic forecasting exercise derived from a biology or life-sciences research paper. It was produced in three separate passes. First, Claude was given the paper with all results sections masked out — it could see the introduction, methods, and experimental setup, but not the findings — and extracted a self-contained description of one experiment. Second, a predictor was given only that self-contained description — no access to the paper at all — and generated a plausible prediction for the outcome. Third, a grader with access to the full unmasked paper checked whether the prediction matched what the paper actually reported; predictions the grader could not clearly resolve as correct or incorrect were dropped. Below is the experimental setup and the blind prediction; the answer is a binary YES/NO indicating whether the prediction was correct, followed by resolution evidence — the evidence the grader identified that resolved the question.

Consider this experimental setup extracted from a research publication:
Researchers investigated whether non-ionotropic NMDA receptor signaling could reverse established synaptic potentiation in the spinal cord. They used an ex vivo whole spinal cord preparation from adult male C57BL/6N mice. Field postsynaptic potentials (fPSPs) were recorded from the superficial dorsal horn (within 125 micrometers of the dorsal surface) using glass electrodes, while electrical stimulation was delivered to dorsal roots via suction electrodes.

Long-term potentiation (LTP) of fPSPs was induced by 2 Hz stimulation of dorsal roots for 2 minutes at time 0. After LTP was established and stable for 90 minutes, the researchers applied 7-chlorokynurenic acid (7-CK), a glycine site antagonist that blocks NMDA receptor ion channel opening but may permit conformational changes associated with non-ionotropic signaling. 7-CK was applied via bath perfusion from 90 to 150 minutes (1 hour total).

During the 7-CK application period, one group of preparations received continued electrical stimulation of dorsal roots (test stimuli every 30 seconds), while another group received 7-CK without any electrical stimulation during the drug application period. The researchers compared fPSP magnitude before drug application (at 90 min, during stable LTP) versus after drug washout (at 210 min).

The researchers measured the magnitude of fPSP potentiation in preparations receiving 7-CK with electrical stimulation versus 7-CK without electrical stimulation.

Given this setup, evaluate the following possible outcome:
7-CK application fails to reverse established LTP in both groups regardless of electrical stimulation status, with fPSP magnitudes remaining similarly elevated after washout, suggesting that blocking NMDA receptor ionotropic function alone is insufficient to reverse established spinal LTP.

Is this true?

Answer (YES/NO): NO